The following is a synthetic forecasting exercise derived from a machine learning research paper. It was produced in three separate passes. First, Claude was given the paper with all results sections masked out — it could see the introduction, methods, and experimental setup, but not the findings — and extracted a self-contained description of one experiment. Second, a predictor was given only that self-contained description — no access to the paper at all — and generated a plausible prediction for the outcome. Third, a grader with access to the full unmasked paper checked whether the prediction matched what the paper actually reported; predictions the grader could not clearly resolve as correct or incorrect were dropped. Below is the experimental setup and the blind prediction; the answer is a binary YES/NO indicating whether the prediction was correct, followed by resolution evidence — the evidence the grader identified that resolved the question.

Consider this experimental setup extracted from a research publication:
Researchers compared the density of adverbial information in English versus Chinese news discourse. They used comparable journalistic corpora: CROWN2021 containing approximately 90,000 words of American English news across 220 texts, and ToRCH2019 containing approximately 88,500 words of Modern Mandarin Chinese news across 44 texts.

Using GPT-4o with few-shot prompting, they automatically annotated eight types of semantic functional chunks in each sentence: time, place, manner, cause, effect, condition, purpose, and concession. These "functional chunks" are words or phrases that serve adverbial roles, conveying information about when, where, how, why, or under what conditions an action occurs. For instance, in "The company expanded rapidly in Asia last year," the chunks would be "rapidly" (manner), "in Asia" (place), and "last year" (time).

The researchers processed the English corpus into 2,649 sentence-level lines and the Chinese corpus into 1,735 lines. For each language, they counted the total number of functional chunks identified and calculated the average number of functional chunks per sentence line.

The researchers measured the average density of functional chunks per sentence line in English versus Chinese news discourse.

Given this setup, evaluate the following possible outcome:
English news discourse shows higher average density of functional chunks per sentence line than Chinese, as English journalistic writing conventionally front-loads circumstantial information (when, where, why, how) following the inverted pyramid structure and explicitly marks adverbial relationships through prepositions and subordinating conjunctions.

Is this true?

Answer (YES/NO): NO